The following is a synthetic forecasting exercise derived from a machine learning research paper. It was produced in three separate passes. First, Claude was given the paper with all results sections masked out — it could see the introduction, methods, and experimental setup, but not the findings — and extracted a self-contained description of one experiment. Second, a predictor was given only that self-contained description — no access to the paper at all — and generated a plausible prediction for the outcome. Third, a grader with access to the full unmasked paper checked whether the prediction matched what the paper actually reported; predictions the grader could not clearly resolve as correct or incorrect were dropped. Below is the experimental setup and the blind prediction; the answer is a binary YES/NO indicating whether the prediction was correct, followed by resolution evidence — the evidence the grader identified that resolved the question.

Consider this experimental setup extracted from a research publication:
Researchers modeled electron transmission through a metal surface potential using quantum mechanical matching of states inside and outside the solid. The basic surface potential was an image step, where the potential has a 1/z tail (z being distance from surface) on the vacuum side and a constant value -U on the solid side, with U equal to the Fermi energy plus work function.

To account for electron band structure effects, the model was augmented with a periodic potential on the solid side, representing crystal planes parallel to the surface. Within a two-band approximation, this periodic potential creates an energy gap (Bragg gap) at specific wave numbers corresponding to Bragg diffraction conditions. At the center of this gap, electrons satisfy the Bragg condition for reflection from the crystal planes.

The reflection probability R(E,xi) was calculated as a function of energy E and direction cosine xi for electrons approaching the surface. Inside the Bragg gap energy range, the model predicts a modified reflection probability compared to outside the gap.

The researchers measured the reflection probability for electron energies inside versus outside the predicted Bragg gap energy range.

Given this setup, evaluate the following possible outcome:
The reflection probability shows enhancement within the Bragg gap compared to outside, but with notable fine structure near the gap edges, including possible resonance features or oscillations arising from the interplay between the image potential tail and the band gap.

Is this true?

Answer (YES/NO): NO